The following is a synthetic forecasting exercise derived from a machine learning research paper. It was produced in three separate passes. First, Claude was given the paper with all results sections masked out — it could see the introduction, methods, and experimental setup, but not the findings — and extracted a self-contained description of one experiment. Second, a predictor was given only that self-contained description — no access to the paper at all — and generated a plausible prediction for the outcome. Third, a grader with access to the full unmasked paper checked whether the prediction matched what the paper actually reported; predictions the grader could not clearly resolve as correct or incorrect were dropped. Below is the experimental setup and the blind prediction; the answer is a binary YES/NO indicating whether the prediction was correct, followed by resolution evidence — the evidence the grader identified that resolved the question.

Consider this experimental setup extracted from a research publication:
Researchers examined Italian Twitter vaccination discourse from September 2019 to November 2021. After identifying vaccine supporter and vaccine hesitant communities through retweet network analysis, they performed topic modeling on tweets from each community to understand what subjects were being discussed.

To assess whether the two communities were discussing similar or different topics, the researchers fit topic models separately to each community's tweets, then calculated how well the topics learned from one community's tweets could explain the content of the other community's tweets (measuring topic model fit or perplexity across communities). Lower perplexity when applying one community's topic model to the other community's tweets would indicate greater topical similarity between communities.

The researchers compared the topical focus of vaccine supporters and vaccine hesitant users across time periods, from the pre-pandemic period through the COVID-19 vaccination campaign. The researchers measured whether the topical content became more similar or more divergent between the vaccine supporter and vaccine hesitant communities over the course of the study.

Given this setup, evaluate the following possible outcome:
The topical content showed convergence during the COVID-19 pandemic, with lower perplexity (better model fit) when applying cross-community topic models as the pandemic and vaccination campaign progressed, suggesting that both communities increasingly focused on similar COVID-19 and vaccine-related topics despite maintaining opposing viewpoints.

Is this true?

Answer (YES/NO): YES